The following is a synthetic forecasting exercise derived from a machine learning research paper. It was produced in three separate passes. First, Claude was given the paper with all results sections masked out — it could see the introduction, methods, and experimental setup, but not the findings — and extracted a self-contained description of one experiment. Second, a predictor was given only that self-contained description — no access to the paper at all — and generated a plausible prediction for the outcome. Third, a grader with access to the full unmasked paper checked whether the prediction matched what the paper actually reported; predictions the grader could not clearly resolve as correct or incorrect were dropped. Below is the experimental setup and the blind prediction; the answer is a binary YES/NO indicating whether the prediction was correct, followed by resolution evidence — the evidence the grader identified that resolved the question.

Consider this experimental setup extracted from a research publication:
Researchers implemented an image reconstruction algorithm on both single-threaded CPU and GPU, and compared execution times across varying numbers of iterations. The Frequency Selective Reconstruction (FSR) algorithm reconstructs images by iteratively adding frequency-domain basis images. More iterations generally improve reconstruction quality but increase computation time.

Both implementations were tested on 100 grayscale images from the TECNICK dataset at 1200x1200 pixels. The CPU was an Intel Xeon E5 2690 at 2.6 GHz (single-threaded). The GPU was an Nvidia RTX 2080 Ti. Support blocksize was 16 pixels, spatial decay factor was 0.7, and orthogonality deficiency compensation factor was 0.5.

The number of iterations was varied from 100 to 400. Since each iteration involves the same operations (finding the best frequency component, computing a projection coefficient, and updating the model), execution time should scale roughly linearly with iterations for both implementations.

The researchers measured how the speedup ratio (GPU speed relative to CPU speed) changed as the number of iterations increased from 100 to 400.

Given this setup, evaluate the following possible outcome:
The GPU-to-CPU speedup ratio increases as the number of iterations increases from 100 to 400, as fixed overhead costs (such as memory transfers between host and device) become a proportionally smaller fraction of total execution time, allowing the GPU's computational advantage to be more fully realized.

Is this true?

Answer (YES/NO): NO